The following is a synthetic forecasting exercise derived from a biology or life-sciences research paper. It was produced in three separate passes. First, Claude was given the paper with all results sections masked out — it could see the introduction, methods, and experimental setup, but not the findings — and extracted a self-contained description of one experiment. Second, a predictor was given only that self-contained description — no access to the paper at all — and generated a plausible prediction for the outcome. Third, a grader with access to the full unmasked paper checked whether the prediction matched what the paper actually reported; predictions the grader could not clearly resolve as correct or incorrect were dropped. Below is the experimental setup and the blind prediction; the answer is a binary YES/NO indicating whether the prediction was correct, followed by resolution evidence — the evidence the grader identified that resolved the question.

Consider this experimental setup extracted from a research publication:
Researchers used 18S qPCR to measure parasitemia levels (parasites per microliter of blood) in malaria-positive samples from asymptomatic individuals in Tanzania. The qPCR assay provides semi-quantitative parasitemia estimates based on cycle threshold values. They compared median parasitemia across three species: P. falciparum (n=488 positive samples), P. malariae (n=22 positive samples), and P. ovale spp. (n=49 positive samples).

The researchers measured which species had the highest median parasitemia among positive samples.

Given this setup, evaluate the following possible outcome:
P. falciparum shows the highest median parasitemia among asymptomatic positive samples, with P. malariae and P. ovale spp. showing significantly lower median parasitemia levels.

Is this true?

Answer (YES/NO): NO